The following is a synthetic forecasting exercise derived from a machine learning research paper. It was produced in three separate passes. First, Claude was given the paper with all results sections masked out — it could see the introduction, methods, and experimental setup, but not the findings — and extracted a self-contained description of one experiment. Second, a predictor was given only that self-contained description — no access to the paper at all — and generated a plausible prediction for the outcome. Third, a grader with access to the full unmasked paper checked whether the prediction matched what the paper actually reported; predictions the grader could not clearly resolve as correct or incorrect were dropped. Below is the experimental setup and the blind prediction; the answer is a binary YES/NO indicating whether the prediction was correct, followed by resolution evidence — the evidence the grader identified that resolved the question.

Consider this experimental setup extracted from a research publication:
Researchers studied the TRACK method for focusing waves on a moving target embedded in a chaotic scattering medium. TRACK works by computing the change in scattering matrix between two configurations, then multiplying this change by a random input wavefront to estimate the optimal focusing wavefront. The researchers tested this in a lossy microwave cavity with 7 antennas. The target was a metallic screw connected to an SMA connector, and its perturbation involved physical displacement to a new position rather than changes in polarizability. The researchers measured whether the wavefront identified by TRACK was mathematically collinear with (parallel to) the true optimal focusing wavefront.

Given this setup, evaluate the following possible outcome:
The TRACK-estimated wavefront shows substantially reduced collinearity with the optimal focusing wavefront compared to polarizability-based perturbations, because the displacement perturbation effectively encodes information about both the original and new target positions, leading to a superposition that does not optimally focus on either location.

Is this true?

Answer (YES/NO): YES